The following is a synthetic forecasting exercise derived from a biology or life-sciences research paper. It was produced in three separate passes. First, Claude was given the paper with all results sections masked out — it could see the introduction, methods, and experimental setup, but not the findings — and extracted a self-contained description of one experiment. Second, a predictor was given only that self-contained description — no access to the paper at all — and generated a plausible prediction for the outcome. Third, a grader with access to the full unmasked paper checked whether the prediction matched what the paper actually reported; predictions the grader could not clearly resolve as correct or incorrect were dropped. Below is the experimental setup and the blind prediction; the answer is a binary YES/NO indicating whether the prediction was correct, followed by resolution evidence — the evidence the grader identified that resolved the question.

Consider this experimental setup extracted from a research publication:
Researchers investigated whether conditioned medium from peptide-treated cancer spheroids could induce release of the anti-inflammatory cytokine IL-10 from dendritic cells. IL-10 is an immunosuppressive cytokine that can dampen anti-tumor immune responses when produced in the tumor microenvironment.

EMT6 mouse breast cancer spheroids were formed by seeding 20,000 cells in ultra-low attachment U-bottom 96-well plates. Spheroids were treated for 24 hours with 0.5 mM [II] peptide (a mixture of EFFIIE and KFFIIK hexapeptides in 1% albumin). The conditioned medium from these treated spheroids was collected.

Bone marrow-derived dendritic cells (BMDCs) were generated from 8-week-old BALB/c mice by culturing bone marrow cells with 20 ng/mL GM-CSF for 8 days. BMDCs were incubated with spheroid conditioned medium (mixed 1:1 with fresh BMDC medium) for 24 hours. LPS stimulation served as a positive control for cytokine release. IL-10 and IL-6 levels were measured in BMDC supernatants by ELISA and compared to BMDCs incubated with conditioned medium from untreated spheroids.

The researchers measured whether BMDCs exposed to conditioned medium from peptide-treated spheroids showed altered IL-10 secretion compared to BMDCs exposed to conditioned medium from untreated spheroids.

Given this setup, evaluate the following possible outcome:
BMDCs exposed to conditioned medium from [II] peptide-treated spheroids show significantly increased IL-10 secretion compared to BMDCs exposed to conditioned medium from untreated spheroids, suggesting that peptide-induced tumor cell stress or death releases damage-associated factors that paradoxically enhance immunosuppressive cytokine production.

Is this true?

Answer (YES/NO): NO